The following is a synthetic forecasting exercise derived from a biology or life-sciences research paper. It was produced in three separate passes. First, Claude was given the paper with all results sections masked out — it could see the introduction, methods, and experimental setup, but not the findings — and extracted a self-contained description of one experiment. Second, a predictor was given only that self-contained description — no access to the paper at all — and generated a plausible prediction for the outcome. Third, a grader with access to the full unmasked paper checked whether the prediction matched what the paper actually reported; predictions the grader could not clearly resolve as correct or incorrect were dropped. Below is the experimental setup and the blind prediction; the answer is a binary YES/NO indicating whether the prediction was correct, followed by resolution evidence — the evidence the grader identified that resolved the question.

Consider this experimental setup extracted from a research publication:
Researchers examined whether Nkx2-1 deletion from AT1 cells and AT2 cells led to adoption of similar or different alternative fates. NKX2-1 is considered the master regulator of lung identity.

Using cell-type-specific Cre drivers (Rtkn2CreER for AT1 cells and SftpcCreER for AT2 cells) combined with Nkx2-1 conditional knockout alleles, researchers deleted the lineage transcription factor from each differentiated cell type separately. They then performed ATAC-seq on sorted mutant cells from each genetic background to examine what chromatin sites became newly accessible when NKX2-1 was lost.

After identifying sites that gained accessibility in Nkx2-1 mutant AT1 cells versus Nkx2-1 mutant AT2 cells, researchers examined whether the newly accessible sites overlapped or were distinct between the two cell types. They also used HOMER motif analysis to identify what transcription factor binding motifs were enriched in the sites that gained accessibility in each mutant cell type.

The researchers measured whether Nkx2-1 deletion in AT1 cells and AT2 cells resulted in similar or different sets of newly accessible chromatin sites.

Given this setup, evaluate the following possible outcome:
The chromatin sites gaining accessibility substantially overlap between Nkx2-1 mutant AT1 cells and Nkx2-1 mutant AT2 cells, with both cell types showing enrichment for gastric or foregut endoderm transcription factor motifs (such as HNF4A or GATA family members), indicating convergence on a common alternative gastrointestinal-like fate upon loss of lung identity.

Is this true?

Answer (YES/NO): NO